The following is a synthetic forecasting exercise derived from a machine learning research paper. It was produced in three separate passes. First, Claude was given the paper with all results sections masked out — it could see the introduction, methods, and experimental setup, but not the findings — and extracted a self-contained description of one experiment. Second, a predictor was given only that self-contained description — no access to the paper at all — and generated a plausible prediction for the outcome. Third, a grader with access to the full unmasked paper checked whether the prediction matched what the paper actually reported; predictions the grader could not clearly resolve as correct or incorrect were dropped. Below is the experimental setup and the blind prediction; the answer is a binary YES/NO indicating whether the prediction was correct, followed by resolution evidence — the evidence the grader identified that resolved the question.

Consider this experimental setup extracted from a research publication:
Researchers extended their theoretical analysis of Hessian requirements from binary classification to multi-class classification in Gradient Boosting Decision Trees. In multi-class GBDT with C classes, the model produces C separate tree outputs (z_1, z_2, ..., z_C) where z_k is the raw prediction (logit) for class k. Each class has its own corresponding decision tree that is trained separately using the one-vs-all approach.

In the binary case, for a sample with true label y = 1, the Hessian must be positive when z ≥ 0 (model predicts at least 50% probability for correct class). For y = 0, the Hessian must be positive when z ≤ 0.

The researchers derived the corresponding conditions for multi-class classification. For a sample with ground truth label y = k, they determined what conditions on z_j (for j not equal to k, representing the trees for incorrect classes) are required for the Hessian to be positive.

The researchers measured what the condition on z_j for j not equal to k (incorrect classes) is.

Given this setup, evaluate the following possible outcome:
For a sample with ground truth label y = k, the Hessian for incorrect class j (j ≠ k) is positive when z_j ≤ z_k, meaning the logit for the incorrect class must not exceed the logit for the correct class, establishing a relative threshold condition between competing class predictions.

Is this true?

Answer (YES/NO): NO